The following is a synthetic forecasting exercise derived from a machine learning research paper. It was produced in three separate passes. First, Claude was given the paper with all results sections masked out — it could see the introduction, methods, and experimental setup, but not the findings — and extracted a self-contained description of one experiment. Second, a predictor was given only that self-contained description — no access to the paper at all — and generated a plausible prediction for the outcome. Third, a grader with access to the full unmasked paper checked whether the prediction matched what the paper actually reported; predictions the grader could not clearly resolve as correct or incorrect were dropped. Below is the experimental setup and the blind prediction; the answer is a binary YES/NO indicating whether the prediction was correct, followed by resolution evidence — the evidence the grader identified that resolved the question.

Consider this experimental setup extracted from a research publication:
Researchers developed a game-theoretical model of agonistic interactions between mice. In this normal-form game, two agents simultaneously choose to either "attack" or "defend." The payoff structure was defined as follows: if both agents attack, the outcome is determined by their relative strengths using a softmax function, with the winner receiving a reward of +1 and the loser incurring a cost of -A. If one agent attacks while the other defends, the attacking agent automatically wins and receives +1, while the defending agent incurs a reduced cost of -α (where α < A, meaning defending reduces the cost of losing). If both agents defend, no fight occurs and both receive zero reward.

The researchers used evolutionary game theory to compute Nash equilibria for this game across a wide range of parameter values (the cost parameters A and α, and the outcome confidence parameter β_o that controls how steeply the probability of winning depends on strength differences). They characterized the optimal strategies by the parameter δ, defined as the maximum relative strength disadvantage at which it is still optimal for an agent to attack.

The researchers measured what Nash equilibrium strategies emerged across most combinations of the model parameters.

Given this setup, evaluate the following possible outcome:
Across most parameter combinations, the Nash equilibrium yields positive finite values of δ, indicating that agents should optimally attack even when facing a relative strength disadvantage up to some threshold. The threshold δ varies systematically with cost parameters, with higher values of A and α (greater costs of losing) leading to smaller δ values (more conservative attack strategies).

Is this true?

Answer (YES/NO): NO